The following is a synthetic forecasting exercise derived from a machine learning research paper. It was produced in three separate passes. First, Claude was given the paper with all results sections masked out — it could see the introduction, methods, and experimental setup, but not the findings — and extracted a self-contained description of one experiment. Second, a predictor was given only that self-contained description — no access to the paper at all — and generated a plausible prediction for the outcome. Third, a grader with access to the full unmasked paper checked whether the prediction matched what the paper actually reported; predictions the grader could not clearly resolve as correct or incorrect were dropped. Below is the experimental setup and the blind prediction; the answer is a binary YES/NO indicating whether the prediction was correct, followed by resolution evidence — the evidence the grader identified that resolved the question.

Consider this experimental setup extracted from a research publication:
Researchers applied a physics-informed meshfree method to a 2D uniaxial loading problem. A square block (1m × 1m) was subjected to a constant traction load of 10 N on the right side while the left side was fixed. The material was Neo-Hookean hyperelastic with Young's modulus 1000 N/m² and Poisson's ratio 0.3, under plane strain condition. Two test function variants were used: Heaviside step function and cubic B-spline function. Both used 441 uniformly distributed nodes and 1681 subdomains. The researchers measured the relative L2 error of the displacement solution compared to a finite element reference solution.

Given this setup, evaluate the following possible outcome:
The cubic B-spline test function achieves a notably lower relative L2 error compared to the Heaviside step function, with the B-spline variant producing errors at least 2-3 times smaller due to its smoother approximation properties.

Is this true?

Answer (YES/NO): NO